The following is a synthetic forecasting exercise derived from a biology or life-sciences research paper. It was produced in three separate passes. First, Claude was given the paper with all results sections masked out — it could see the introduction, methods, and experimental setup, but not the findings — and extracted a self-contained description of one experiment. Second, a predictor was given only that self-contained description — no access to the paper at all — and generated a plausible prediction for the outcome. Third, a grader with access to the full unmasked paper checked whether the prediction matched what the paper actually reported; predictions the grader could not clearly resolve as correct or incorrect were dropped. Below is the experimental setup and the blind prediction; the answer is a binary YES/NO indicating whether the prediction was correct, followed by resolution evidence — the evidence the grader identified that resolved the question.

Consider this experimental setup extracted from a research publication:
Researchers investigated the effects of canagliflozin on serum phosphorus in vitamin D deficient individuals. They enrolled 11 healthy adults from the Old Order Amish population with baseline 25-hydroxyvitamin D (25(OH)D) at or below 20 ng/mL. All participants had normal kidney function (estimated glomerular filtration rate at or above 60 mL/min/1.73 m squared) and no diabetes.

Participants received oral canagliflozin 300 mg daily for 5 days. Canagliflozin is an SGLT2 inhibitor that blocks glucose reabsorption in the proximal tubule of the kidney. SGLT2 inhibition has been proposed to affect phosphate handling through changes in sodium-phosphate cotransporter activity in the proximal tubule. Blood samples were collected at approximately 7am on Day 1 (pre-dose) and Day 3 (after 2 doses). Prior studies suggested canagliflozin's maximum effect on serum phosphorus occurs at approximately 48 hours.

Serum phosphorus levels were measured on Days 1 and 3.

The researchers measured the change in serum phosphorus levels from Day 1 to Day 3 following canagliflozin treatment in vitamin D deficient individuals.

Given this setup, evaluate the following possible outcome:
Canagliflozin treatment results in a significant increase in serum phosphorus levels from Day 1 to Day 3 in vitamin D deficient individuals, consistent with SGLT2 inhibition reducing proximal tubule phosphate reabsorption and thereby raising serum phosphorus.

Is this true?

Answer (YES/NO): YES